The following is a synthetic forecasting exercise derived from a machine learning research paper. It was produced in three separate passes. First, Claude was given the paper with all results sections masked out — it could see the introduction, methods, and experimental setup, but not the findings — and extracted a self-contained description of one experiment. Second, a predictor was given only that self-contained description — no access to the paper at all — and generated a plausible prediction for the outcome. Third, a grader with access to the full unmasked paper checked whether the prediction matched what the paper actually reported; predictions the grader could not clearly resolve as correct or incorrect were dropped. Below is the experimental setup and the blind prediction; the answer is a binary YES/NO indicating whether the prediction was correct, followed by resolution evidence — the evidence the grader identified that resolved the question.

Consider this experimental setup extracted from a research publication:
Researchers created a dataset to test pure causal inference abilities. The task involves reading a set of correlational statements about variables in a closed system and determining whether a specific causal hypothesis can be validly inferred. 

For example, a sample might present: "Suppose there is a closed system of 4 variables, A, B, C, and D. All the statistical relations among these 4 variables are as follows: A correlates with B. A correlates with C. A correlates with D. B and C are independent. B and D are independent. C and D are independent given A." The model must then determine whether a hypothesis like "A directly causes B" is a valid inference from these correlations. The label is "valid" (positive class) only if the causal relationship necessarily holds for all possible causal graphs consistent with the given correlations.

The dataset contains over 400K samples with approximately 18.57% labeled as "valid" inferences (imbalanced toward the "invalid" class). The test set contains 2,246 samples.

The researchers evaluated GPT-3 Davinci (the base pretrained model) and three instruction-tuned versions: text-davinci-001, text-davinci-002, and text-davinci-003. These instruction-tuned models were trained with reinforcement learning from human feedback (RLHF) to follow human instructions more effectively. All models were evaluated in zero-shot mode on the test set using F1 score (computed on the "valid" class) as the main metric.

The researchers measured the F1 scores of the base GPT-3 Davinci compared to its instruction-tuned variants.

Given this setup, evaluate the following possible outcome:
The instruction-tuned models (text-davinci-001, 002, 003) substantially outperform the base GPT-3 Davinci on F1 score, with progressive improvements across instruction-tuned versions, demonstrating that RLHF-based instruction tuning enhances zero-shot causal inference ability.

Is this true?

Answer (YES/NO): NO